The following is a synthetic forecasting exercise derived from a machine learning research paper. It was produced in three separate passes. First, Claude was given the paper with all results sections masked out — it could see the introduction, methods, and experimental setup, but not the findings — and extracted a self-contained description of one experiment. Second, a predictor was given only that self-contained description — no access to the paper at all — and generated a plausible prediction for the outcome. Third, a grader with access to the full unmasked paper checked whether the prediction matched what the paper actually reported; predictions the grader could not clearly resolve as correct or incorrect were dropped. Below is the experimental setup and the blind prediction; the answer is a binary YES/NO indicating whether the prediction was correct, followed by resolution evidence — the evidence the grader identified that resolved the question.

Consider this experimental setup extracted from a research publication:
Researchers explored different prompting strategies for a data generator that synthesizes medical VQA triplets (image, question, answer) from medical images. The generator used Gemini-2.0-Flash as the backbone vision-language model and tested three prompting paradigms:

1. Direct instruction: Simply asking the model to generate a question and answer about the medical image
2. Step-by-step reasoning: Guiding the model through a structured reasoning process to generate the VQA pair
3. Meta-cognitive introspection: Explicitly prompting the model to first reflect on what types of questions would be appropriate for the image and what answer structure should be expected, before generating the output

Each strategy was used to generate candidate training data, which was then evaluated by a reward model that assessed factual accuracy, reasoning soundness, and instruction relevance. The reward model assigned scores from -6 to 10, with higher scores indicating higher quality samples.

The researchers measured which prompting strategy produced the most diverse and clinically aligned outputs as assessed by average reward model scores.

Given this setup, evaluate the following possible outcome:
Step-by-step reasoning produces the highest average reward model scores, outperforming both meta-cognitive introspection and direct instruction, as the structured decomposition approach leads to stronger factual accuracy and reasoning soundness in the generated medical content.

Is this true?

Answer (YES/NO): NO